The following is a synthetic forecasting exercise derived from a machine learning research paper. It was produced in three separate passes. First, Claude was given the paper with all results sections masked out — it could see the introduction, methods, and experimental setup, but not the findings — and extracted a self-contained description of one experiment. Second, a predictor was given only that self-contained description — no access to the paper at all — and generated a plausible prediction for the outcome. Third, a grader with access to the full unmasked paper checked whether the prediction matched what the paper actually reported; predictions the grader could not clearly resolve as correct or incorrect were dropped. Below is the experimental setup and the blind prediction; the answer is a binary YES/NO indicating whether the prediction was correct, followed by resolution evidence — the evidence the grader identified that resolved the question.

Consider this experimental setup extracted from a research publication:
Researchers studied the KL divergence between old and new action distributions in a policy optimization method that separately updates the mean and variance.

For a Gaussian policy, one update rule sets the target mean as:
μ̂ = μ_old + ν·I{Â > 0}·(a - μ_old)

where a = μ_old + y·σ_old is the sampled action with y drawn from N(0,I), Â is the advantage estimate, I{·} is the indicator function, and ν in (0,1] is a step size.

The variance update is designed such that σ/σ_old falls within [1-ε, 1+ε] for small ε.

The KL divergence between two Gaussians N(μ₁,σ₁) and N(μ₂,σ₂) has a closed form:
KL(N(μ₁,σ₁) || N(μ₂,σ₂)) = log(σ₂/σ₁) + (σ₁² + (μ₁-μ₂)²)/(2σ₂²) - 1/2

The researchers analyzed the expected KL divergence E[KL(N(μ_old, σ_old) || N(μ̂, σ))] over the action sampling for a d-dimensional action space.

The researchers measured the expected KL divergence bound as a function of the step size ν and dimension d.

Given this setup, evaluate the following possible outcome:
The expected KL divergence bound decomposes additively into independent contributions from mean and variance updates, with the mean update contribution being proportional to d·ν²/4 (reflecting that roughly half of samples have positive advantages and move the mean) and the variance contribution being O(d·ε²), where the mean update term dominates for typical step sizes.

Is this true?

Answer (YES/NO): NO